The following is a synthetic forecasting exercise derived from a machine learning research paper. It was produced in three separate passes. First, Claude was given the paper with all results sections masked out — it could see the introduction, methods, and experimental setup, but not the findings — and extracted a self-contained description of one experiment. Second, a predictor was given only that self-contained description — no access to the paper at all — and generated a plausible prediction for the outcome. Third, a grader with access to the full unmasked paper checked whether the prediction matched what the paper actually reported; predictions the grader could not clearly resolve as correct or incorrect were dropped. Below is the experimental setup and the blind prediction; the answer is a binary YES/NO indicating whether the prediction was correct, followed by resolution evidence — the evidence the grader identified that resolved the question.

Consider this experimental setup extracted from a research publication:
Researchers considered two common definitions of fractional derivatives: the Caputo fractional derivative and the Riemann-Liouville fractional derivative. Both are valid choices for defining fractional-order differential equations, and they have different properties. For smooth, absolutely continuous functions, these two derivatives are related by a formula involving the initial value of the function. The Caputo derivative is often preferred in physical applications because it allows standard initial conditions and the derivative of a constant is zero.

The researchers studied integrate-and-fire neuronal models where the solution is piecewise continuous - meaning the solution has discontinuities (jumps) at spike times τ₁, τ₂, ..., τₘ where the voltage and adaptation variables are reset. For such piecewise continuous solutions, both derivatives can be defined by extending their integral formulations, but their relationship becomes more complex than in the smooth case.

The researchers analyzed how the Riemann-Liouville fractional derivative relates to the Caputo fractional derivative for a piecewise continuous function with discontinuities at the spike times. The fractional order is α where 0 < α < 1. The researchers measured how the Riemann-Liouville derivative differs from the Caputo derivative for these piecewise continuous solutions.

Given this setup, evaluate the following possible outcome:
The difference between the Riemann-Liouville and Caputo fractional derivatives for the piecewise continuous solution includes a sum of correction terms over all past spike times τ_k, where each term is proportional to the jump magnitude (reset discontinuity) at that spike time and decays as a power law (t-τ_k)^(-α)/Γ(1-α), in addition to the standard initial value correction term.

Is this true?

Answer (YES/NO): YES